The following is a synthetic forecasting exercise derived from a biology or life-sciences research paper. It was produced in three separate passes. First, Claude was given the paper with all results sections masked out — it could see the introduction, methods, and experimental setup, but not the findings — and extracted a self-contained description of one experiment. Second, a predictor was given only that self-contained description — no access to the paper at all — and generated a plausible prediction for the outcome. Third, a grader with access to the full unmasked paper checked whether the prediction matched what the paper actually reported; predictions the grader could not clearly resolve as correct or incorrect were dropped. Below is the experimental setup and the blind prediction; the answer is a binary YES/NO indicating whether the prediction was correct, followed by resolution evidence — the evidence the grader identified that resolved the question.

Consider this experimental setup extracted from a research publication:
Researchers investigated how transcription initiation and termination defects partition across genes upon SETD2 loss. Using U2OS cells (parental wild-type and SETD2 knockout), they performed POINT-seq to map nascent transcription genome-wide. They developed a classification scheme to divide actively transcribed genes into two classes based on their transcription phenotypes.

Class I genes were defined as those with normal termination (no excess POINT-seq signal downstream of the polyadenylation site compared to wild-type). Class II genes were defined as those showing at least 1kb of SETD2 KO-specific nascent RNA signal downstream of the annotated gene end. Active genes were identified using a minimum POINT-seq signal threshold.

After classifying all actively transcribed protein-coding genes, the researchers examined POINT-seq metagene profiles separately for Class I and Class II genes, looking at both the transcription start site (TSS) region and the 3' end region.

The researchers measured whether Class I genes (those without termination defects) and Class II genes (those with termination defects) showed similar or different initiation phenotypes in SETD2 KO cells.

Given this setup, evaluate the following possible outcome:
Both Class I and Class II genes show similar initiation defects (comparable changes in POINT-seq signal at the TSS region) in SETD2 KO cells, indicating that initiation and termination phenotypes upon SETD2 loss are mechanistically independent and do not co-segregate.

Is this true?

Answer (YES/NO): NO